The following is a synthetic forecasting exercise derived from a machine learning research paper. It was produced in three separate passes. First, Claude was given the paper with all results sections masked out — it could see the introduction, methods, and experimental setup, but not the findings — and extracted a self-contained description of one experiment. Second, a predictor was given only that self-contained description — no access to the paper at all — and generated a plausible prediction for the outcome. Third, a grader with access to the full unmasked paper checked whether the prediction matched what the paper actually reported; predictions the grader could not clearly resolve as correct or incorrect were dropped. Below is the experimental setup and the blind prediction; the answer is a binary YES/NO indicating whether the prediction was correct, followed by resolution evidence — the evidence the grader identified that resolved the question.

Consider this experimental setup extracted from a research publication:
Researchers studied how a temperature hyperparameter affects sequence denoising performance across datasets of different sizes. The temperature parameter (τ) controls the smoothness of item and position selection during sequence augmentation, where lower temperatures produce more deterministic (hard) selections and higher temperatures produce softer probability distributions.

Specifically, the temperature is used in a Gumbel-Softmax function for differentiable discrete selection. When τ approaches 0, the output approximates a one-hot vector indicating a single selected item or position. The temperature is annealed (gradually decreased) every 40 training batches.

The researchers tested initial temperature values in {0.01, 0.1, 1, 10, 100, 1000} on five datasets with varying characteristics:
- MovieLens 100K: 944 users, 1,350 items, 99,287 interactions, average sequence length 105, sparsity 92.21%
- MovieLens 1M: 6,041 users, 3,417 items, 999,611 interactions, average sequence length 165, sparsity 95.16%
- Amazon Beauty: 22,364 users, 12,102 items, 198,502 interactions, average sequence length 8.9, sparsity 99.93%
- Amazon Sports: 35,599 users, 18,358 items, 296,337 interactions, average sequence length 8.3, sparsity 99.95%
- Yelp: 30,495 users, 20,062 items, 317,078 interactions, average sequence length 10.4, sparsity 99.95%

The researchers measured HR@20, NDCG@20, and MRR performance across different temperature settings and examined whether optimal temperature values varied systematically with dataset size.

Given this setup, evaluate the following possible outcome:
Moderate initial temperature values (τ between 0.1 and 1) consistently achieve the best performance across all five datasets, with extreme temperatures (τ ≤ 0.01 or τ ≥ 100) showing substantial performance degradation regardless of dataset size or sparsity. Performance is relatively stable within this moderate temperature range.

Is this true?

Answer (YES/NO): NO